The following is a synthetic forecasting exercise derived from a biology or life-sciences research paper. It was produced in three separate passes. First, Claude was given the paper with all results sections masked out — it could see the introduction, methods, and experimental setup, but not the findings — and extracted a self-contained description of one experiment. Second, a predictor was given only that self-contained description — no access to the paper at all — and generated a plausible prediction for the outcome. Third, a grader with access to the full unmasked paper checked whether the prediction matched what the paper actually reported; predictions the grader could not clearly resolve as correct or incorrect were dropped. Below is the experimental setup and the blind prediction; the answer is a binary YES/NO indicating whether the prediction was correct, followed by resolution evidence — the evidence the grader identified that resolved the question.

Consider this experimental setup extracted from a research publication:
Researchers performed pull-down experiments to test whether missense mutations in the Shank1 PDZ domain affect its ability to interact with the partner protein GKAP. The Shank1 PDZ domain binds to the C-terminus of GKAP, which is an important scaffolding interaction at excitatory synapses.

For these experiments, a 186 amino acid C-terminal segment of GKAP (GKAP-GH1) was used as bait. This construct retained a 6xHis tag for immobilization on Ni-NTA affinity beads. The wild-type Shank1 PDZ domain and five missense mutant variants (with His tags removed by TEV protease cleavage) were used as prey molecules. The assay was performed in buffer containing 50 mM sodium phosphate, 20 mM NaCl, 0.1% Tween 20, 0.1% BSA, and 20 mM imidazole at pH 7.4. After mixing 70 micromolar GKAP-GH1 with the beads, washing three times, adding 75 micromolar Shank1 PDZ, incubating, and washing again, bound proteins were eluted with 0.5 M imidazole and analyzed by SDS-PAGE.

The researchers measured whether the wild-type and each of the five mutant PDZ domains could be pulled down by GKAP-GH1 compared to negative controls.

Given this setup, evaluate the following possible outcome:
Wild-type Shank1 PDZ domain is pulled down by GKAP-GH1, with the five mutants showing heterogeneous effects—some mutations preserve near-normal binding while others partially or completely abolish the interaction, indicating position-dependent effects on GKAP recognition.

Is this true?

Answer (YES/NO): YES